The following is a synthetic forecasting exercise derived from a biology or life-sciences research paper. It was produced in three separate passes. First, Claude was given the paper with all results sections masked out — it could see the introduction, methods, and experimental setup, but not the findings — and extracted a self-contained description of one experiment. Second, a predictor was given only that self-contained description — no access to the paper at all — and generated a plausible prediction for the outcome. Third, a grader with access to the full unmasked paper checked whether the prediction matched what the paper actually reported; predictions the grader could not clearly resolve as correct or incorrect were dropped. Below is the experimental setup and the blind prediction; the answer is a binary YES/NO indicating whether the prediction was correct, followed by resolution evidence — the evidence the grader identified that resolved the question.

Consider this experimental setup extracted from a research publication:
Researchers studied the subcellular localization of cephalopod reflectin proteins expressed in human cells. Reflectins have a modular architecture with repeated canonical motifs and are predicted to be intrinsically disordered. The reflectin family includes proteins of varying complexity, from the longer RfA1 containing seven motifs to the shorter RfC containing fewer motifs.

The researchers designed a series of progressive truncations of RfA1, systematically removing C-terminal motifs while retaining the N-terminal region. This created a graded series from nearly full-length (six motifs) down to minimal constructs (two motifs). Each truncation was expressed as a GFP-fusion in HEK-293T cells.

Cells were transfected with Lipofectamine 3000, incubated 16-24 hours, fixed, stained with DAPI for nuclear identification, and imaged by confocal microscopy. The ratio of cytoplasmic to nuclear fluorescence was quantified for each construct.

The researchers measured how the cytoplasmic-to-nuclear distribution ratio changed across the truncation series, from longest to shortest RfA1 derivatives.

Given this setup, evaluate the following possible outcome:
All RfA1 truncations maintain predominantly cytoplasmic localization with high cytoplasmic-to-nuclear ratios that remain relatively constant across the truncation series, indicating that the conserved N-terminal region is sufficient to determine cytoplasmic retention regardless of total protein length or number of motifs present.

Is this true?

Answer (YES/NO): NO